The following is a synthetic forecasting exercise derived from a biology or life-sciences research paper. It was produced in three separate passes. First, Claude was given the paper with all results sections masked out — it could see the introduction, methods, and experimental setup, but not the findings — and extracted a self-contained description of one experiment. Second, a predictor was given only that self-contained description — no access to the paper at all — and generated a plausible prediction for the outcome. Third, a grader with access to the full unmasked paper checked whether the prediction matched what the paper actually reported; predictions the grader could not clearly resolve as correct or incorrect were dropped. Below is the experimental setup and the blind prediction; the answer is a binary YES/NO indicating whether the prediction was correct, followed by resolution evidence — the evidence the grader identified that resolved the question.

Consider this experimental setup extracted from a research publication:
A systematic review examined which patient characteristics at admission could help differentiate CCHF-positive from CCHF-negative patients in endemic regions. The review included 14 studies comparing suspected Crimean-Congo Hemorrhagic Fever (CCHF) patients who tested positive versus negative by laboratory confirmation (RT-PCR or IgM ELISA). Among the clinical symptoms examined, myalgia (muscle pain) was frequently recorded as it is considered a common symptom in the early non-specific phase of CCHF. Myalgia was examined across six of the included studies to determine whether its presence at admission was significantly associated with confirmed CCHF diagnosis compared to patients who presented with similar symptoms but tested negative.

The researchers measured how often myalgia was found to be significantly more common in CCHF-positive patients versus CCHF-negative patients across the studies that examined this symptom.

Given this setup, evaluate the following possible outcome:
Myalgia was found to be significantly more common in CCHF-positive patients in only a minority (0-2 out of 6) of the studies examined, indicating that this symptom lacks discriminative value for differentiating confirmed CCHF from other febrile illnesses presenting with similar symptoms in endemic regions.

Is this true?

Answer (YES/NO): YES